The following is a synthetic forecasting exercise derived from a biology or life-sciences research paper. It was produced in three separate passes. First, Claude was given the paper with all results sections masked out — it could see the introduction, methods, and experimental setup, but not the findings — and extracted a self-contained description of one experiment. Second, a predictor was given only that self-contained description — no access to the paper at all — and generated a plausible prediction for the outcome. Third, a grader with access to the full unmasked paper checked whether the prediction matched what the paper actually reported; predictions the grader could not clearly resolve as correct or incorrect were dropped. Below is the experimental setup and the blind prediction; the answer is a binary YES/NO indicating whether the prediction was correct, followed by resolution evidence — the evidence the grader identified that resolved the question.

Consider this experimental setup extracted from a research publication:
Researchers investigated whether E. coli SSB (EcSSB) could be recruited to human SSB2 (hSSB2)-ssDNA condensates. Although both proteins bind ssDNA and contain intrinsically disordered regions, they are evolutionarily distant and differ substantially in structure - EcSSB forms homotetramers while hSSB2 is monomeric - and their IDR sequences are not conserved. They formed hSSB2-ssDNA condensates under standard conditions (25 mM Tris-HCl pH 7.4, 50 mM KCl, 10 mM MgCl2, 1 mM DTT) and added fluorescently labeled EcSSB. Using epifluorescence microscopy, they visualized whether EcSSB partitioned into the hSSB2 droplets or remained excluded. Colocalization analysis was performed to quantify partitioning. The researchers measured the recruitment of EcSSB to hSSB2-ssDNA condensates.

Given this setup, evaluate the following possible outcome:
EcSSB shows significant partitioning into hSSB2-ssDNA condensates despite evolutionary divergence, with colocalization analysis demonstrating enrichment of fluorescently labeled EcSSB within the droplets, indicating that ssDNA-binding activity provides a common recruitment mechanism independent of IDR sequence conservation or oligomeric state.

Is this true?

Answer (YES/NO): NO